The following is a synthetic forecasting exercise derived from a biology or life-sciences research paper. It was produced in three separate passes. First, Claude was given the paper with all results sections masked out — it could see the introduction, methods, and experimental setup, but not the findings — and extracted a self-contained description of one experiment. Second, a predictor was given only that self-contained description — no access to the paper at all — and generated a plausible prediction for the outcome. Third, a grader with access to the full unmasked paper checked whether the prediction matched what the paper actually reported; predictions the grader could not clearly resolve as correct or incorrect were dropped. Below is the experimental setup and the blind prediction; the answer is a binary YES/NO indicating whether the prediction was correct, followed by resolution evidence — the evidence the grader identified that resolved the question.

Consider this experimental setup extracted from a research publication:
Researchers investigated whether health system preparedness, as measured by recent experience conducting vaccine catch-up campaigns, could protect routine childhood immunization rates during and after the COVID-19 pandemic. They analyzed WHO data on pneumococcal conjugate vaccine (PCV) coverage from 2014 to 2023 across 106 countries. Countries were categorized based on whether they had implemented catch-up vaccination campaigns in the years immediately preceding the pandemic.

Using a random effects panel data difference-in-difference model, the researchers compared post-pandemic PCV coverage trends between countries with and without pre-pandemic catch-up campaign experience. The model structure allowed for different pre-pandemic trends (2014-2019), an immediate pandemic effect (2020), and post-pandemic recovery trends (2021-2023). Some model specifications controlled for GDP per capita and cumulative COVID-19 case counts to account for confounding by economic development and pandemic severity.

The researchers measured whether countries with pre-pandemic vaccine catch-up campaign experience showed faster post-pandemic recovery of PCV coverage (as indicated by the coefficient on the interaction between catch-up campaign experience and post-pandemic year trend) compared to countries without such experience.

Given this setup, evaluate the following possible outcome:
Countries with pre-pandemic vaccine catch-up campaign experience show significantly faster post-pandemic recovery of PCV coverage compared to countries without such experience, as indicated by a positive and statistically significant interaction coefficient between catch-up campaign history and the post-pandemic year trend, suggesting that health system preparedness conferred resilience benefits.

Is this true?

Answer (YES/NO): NO